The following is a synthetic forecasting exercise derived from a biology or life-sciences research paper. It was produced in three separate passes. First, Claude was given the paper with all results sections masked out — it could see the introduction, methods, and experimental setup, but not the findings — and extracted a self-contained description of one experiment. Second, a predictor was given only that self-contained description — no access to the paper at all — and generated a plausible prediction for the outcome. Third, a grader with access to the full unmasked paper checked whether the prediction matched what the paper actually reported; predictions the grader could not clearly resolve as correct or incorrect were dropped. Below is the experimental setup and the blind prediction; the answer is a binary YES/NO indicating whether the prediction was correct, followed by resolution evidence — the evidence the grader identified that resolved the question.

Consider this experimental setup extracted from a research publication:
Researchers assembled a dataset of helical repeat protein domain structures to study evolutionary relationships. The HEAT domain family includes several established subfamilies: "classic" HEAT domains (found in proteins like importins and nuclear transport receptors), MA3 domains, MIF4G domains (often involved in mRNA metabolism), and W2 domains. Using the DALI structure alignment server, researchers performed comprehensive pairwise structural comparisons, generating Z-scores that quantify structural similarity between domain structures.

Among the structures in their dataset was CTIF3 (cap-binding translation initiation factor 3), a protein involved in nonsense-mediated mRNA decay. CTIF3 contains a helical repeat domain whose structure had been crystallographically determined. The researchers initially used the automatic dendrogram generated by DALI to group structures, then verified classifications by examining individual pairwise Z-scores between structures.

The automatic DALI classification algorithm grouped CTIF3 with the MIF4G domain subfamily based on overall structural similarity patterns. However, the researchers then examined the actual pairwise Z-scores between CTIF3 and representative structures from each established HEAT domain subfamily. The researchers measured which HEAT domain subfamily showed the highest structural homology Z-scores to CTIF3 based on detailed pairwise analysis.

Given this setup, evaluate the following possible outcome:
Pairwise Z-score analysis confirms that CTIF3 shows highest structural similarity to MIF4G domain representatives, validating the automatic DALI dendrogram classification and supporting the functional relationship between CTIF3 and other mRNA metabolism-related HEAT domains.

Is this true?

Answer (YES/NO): NO